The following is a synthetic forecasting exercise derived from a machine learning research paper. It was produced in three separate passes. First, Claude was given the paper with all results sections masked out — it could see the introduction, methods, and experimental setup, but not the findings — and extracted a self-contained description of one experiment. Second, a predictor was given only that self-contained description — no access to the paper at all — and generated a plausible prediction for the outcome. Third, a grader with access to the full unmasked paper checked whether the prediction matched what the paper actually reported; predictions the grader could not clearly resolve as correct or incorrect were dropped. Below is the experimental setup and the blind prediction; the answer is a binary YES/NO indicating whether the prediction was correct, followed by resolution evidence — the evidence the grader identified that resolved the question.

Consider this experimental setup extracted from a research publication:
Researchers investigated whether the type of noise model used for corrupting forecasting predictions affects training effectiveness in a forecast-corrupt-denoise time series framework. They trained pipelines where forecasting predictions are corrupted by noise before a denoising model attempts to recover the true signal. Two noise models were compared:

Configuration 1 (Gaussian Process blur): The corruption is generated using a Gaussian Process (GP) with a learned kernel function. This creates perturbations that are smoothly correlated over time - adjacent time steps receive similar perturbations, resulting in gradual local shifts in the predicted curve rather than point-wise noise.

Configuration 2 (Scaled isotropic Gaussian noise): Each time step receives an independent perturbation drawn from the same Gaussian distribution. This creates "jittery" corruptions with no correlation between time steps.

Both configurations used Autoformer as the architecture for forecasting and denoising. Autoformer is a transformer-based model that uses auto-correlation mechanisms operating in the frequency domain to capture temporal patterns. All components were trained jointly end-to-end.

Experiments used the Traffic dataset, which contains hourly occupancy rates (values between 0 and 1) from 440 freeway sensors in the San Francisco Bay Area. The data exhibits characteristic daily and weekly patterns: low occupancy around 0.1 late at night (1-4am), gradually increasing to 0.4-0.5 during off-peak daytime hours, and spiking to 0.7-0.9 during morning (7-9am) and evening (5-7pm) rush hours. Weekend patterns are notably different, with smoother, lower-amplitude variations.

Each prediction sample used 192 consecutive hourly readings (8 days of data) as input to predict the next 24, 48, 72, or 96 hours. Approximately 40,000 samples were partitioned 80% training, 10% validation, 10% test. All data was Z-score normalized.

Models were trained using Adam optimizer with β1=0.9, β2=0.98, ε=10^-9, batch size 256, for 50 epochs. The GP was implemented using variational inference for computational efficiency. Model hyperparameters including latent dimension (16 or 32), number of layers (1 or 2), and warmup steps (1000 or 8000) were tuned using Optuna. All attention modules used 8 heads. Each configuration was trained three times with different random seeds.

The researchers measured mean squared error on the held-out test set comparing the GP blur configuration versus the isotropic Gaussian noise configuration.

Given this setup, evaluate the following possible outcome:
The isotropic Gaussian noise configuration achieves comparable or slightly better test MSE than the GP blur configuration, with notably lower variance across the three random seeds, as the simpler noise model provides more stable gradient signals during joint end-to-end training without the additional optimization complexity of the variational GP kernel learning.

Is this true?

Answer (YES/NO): NO